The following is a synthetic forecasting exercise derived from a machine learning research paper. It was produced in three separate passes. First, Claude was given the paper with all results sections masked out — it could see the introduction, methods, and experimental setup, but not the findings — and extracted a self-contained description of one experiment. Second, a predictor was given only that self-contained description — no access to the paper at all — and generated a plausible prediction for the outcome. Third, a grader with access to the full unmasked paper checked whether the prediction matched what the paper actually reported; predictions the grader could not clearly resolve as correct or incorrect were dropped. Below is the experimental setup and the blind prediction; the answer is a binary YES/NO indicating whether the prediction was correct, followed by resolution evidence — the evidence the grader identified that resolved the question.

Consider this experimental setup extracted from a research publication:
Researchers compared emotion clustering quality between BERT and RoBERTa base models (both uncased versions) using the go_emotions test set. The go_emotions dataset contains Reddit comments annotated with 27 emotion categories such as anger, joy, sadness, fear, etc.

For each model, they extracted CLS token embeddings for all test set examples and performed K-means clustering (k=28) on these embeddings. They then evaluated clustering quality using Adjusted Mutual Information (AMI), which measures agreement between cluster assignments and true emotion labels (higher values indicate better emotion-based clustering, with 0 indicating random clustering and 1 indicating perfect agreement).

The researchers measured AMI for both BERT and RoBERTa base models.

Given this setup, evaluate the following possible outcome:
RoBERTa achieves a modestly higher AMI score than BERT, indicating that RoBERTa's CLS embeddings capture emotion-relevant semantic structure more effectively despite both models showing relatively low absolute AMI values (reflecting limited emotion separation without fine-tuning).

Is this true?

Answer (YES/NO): YES